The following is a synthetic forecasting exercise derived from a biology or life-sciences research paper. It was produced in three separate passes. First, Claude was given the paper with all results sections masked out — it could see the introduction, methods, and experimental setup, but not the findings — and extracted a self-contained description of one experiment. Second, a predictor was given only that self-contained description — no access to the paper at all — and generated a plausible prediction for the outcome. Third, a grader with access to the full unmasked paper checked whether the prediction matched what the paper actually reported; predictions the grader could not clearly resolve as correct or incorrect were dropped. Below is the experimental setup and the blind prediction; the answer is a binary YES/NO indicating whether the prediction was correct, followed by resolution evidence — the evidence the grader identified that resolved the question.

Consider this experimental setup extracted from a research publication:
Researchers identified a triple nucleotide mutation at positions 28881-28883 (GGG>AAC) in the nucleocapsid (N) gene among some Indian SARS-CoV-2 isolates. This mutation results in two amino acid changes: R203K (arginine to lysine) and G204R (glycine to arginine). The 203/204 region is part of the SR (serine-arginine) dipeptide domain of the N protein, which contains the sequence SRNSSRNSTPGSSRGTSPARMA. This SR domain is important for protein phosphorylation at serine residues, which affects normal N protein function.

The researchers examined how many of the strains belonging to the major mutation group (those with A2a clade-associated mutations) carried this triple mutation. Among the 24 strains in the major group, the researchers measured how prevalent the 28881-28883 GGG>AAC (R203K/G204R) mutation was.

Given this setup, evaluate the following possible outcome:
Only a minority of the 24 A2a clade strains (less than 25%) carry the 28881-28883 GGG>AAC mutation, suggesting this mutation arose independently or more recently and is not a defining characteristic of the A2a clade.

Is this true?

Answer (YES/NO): NO